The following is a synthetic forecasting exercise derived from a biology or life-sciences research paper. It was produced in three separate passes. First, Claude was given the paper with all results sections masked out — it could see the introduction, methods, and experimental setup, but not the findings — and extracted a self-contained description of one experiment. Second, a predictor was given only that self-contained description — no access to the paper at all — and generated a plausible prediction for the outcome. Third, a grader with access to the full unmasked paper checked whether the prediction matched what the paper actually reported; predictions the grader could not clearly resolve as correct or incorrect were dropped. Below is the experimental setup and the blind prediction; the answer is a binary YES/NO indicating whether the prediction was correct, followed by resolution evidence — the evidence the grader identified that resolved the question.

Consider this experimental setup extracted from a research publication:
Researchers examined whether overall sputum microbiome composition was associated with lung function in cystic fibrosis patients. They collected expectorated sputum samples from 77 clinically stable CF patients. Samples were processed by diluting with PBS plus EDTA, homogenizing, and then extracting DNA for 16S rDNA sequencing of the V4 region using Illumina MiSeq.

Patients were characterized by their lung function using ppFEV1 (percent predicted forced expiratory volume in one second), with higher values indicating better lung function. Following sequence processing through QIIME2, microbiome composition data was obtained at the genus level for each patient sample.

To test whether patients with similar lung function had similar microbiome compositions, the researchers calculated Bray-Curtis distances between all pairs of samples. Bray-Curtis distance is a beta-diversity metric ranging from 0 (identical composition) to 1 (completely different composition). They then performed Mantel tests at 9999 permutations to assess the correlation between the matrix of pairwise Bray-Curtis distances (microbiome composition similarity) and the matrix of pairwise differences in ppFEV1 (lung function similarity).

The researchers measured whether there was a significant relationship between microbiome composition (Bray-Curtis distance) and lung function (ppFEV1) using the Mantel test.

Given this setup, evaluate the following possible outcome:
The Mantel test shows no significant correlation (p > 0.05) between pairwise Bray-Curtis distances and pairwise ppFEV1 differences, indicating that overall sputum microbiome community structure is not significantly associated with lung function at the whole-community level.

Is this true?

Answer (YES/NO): NO